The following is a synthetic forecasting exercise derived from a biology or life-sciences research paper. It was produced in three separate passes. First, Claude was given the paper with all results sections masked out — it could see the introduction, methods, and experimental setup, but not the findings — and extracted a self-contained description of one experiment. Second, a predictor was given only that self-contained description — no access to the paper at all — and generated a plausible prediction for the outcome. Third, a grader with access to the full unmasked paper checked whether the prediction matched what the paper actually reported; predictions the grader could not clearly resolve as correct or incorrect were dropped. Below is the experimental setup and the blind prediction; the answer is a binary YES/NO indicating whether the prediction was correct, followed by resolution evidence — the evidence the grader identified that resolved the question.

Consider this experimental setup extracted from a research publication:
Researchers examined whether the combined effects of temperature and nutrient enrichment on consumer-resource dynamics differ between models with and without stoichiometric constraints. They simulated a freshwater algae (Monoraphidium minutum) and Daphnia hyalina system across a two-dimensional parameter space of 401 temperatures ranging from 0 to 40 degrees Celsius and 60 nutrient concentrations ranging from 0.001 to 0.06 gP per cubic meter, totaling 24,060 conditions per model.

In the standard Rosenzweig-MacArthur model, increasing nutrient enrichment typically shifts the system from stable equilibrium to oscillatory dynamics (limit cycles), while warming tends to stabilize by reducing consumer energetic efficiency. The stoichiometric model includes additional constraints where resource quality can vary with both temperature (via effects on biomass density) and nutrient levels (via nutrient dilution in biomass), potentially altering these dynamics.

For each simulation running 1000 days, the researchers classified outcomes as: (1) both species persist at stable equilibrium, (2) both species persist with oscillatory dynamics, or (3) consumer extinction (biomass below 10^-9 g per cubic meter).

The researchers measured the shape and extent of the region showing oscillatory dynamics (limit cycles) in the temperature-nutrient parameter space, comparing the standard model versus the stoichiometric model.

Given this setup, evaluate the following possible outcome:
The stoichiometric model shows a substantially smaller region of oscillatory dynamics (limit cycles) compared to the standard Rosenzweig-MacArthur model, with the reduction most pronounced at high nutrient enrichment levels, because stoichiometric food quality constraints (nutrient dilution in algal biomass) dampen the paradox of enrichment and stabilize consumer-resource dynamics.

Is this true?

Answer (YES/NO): YES